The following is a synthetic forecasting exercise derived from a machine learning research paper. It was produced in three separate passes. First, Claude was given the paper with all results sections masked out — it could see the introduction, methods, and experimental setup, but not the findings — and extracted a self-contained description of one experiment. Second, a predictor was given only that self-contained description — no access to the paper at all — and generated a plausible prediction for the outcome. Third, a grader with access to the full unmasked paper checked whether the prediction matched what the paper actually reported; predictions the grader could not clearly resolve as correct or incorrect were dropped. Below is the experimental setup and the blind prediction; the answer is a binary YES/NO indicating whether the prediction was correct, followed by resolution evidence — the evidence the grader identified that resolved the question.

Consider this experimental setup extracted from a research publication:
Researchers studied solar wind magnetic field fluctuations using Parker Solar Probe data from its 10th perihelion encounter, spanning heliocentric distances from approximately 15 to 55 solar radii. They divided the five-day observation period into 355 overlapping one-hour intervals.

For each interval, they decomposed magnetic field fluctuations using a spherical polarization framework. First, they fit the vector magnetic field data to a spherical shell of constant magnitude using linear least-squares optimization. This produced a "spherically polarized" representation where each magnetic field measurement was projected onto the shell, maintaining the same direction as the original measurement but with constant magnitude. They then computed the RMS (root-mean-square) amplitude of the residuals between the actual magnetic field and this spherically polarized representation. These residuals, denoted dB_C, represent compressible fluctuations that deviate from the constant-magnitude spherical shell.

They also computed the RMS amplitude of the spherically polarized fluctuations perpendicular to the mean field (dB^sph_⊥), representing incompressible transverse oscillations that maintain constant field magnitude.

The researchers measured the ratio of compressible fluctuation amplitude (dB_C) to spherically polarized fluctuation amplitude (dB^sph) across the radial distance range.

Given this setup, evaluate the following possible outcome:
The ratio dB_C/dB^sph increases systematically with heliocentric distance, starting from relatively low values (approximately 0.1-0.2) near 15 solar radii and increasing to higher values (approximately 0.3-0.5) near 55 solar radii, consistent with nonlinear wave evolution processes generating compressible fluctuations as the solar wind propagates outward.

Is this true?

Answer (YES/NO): NO